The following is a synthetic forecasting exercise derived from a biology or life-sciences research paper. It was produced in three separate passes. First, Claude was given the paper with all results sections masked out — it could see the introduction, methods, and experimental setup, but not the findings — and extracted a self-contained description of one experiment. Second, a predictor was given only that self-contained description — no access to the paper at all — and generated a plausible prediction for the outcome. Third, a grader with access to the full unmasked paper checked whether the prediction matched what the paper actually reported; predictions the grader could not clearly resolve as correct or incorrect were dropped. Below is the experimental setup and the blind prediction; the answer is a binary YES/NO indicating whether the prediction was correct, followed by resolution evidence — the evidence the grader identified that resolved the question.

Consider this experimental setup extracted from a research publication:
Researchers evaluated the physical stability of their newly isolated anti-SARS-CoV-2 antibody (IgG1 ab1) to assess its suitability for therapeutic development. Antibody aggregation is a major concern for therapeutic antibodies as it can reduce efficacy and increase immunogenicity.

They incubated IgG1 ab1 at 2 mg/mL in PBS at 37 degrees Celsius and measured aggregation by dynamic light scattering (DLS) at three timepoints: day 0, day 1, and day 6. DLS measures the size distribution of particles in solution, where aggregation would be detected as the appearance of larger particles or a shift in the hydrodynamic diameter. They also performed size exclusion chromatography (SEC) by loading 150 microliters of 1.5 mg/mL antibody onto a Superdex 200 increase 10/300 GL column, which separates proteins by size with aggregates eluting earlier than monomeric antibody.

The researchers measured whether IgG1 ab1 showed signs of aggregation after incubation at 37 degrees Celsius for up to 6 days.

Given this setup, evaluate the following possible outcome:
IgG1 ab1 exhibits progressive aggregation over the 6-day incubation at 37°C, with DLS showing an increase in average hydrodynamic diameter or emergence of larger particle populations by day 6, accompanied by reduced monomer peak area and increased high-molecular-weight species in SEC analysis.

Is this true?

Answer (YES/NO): NO